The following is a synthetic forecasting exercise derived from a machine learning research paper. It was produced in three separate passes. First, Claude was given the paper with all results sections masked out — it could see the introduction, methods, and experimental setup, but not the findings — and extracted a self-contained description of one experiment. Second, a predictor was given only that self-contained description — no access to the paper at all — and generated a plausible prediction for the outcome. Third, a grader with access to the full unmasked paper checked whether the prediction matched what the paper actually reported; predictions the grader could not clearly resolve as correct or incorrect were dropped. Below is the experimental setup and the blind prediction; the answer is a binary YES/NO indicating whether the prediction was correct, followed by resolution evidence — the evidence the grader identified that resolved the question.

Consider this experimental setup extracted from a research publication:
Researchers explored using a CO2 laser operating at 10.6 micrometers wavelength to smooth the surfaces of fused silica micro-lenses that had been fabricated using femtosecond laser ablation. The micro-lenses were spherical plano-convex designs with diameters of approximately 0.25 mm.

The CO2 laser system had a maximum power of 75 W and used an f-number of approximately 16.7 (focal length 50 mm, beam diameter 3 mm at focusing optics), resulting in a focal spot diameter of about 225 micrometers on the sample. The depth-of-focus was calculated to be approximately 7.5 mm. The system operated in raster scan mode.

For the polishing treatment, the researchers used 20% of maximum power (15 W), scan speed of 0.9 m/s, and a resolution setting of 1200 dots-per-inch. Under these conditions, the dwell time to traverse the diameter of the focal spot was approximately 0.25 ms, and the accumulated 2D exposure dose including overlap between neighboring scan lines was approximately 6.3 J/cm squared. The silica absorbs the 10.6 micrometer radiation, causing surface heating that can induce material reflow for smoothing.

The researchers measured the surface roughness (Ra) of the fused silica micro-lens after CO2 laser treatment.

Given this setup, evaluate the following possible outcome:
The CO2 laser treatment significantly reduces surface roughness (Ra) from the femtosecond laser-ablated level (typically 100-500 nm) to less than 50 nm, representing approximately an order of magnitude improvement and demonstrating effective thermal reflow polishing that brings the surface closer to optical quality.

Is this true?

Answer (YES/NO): NO